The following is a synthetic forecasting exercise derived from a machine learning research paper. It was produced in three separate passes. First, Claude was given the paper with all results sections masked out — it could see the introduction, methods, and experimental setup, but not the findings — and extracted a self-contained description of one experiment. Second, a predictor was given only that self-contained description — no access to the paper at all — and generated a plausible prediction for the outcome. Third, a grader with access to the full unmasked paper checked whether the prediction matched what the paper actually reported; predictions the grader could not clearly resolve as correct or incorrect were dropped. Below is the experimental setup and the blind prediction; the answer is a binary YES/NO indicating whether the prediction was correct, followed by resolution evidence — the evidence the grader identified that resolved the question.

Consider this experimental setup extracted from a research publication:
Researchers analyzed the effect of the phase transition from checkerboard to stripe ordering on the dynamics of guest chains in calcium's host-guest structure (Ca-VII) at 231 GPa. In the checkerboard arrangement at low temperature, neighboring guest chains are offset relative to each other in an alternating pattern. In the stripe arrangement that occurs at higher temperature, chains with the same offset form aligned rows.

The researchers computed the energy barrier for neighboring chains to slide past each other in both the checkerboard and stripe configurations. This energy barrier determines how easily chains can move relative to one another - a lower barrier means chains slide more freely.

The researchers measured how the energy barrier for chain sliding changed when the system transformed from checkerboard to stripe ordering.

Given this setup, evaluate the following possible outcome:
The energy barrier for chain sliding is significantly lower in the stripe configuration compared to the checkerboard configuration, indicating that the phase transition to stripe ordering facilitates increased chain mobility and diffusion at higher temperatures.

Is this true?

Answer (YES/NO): YES